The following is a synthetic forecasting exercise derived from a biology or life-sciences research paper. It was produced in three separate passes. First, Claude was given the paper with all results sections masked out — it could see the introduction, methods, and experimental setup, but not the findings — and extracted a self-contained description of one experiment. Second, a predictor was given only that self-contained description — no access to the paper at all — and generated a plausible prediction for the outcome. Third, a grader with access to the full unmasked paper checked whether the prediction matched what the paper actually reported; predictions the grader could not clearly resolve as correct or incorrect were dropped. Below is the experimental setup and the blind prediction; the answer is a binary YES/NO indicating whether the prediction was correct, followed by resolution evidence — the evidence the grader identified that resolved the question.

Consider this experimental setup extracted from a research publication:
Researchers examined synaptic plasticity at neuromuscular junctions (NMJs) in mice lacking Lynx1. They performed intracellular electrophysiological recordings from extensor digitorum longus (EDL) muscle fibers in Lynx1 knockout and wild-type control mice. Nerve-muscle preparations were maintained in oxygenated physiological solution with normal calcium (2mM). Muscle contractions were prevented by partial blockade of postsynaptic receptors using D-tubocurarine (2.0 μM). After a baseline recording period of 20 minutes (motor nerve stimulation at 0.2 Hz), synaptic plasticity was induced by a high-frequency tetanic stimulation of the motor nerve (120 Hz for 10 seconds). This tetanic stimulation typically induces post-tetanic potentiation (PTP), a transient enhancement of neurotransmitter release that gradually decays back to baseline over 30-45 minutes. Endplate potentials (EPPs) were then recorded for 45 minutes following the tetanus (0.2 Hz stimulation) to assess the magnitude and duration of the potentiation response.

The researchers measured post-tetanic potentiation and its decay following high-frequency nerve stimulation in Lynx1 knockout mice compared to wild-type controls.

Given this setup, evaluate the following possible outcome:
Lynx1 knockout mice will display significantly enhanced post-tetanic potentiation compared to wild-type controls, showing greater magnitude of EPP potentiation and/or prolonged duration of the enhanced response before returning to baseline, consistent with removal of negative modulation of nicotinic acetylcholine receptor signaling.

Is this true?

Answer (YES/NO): YES